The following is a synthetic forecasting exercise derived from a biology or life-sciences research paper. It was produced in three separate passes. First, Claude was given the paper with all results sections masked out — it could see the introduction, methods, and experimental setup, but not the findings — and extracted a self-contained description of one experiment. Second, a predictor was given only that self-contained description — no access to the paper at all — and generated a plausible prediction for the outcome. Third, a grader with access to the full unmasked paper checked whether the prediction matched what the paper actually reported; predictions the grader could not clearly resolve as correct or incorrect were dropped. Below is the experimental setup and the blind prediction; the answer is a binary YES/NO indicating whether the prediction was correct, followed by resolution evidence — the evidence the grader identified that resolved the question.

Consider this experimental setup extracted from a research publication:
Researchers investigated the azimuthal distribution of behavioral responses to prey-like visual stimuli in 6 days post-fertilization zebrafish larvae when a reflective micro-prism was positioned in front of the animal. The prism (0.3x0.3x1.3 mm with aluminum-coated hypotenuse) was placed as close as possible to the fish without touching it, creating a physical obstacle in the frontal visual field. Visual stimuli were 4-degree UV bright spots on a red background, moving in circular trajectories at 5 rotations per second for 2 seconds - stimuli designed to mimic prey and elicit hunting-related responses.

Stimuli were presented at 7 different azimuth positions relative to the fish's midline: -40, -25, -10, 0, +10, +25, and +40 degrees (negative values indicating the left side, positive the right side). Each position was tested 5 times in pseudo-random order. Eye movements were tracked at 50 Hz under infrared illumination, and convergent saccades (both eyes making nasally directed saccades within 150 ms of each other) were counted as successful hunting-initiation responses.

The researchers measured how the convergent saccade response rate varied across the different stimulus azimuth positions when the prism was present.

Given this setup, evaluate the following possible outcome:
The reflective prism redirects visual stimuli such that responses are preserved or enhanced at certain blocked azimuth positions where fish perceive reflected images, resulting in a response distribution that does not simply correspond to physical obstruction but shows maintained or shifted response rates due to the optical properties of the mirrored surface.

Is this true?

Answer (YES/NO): NO